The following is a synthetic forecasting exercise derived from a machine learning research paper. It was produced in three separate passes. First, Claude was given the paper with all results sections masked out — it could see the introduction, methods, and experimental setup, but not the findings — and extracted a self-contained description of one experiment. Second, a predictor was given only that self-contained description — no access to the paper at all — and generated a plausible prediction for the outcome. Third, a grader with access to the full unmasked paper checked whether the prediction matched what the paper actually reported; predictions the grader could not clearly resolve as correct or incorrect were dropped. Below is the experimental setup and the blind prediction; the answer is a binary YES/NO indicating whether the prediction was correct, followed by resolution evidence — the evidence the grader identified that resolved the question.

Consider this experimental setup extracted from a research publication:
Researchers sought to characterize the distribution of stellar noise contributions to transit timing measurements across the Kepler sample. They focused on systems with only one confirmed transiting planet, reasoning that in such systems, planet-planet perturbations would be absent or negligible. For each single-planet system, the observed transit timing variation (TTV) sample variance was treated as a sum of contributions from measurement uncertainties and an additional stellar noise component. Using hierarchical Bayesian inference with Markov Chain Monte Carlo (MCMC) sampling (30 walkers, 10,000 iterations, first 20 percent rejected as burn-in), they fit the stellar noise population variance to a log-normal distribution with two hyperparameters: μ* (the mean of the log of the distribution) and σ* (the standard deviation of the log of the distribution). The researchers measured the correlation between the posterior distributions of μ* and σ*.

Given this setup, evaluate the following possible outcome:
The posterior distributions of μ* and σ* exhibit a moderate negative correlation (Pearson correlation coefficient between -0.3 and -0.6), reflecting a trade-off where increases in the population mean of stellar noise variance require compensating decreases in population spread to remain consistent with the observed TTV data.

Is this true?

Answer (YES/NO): NO